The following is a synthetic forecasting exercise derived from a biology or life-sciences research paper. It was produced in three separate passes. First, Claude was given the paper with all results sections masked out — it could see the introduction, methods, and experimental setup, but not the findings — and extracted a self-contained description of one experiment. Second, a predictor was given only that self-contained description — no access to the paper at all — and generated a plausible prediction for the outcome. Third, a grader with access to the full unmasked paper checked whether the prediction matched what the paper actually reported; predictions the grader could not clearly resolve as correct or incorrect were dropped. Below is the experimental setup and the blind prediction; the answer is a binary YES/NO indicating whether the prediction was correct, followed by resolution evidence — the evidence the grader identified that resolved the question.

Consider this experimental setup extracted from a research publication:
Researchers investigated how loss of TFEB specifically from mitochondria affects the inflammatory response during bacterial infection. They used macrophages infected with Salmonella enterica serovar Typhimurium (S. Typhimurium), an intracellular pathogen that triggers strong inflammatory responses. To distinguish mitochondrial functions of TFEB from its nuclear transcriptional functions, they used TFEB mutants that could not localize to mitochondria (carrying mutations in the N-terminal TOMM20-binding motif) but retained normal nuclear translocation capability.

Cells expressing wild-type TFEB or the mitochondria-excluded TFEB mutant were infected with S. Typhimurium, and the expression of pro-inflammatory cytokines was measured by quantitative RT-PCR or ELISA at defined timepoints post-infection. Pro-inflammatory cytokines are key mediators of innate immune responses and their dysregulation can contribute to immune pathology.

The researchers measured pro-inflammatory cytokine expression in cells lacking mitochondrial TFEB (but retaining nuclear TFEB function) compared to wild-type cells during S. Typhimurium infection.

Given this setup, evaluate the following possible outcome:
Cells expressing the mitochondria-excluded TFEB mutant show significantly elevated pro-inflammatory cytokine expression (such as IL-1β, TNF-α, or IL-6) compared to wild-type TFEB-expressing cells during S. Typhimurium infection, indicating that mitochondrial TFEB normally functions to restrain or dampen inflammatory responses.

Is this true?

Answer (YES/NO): YES